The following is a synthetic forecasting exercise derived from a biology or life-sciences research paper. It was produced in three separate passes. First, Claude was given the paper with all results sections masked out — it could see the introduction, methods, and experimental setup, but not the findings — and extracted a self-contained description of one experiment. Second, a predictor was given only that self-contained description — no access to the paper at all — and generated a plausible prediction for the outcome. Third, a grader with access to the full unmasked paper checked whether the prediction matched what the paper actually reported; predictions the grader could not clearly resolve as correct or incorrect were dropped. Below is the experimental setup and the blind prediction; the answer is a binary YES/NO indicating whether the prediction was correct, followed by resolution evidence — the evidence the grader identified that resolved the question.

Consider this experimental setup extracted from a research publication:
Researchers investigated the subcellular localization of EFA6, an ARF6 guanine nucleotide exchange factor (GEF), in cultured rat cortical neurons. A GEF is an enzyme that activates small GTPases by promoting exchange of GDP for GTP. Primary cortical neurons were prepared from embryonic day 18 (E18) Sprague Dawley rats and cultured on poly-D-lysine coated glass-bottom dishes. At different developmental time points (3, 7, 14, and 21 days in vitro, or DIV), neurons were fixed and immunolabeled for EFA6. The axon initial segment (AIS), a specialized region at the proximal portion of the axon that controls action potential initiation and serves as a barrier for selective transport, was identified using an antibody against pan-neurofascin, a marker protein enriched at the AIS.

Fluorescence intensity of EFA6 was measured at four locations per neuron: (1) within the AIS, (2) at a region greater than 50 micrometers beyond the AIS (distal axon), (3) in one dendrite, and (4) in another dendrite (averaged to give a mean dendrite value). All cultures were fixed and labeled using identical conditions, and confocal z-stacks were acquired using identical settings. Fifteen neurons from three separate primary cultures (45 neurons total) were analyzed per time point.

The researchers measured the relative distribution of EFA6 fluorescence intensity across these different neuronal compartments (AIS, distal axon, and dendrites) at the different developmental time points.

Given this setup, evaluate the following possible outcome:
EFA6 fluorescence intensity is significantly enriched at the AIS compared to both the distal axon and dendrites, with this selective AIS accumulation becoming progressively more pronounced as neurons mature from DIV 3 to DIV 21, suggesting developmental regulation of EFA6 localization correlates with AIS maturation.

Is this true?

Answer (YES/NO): YES